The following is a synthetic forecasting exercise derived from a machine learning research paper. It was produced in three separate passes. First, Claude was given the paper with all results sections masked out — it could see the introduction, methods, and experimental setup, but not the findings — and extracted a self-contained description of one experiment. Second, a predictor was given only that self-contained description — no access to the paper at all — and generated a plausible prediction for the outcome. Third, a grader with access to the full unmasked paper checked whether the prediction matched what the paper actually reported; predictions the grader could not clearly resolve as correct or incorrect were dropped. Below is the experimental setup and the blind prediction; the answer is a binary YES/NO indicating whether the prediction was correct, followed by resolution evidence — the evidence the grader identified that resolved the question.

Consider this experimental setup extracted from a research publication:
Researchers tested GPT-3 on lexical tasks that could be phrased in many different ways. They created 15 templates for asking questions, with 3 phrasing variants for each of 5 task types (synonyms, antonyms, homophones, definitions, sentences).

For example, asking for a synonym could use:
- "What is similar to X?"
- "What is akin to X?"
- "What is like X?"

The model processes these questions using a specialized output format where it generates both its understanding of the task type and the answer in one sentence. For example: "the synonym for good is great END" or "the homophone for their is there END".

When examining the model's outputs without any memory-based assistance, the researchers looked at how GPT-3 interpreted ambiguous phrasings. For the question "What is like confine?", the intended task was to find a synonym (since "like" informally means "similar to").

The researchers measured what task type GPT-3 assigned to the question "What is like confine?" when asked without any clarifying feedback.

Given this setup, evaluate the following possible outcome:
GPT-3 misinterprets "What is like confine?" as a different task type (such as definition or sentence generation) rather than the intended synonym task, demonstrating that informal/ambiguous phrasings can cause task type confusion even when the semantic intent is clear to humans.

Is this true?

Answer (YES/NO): YES